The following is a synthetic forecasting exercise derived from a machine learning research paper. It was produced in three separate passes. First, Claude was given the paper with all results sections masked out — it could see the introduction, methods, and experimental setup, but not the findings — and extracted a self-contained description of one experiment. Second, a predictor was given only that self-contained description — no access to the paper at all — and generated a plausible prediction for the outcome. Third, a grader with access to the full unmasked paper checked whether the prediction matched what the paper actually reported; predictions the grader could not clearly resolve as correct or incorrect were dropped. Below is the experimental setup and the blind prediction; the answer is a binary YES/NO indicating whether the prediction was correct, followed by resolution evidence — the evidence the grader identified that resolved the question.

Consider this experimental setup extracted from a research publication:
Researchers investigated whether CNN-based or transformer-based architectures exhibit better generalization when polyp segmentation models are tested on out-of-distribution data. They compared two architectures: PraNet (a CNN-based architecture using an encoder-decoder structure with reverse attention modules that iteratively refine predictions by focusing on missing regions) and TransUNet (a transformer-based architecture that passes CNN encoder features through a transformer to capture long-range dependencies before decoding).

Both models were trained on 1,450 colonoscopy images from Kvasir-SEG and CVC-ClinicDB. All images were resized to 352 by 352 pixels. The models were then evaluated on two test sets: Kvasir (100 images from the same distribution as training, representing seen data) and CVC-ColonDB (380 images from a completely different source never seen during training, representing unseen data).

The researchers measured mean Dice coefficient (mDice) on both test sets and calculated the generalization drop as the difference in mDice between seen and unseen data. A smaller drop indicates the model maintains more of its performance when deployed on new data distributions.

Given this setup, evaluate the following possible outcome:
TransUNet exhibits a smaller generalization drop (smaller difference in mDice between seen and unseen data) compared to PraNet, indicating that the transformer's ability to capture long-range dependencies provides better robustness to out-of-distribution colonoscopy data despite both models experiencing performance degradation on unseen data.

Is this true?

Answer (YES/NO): YES